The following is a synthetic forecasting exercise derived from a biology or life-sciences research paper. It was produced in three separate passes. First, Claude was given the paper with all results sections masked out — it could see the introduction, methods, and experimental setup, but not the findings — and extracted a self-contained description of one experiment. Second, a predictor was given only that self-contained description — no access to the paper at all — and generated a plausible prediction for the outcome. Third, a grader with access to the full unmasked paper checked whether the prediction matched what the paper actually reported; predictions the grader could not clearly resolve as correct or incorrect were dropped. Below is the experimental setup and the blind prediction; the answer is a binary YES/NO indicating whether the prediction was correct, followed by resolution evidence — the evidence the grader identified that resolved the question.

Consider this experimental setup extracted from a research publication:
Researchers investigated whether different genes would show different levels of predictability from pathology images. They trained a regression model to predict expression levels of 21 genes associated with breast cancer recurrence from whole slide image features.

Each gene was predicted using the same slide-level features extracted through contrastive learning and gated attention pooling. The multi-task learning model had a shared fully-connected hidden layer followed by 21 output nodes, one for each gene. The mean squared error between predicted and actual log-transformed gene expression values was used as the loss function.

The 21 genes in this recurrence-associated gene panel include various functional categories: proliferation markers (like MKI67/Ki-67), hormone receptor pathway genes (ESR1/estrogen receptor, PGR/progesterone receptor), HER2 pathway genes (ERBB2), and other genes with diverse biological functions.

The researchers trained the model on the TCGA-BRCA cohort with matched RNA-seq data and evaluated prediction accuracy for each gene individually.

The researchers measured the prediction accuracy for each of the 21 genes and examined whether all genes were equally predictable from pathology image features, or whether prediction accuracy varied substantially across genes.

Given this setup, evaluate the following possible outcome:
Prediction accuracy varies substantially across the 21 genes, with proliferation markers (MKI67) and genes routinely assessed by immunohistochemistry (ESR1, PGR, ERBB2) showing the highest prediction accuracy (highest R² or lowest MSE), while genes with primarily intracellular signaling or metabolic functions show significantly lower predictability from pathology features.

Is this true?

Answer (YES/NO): NO